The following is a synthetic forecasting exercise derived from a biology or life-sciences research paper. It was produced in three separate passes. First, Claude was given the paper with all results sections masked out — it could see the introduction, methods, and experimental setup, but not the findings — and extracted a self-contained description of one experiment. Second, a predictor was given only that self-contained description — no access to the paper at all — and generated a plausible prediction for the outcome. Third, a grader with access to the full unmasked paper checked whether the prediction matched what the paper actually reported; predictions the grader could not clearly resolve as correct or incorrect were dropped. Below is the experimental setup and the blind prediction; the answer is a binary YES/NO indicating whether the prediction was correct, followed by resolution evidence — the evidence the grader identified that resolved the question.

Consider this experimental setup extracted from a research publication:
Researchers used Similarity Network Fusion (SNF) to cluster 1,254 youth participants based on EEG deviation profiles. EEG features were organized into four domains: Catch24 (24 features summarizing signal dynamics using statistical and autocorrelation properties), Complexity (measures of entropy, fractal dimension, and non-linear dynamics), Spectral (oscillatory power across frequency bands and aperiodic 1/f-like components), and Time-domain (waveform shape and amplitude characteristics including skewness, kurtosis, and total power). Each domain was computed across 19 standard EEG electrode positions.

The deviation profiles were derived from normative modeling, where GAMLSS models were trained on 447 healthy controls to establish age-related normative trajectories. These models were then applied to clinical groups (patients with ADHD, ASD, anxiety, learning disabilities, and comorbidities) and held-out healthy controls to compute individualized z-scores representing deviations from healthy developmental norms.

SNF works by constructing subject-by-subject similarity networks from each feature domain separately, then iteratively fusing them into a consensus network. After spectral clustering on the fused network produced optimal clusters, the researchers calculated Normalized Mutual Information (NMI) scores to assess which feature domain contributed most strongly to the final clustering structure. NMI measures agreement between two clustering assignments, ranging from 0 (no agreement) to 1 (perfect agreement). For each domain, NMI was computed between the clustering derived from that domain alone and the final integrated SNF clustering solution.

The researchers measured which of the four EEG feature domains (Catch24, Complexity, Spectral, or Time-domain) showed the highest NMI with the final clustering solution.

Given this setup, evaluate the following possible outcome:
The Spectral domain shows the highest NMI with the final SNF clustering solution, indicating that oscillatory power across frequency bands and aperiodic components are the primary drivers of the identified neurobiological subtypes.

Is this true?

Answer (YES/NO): YES